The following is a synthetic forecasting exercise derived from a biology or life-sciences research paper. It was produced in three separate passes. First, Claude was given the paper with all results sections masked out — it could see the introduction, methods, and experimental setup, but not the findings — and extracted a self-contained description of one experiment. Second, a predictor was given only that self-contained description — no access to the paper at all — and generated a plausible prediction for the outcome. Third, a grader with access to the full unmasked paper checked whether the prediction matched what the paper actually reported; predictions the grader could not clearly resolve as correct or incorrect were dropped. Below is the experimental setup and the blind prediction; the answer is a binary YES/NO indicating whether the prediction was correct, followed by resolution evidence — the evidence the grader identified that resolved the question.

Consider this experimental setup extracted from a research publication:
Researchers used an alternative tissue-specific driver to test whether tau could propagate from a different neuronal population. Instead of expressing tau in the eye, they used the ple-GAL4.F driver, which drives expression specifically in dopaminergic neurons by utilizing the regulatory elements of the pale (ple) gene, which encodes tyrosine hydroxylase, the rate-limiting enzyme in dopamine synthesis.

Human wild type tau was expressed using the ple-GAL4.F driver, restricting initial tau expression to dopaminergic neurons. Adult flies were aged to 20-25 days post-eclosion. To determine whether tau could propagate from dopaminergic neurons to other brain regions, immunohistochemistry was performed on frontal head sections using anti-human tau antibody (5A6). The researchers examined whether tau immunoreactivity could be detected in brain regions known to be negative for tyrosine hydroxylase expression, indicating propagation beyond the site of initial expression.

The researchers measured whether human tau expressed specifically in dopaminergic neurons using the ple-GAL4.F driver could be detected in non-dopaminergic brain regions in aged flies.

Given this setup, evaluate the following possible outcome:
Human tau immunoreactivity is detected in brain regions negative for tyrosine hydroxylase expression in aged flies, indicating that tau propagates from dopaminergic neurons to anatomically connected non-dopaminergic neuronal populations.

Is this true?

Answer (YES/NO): YES